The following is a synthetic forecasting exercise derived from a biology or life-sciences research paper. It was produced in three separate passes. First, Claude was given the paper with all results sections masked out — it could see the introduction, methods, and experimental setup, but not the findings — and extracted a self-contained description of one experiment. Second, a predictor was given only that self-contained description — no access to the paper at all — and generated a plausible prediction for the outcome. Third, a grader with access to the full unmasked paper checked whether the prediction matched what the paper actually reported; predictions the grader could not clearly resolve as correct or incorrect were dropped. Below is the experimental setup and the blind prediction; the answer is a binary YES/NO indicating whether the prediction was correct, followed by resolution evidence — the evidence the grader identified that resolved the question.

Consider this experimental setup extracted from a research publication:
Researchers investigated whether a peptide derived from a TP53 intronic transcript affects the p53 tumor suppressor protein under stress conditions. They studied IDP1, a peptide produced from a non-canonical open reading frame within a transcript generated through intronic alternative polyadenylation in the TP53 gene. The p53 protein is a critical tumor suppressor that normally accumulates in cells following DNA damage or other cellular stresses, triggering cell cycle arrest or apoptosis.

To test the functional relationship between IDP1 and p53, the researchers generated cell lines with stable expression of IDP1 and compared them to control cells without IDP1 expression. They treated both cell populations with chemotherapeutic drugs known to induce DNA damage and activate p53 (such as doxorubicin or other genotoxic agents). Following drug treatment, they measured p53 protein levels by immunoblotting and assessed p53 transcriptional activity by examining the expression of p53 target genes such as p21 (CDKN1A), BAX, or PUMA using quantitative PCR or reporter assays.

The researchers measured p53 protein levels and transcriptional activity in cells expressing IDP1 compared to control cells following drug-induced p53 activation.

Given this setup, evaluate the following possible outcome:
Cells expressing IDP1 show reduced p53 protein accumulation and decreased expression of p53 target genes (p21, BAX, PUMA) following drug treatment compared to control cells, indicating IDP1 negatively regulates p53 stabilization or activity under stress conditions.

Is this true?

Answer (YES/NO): NO